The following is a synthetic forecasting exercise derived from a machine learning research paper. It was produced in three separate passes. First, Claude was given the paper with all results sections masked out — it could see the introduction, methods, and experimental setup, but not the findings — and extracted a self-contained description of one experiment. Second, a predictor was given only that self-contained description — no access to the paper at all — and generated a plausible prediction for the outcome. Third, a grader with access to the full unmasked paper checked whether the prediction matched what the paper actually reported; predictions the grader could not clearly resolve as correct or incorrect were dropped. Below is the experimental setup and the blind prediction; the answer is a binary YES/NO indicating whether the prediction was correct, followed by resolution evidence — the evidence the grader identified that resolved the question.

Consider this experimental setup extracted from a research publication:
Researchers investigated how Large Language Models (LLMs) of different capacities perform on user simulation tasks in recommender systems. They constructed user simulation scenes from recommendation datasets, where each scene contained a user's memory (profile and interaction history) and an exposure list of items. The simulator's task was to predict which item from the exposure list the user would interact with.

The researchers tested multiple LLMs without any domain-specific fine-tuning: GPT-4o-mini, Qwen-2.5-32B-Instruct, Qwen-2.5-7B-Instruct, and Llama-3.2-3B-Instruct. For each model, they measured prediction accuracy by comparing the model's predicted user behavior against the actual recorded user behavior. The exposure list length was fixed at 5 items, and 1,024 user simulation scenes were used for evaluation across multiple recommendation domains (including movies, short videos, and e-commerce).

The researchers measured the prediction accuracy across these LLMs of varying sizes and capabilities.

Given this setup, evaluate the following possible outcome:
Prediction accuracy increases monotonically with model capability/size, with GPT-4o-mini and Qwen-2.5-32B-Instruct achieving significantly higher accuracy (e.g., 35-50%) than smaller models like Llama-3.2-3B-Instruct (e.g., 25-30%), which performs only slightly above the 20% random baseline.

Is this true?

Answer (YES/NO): NO